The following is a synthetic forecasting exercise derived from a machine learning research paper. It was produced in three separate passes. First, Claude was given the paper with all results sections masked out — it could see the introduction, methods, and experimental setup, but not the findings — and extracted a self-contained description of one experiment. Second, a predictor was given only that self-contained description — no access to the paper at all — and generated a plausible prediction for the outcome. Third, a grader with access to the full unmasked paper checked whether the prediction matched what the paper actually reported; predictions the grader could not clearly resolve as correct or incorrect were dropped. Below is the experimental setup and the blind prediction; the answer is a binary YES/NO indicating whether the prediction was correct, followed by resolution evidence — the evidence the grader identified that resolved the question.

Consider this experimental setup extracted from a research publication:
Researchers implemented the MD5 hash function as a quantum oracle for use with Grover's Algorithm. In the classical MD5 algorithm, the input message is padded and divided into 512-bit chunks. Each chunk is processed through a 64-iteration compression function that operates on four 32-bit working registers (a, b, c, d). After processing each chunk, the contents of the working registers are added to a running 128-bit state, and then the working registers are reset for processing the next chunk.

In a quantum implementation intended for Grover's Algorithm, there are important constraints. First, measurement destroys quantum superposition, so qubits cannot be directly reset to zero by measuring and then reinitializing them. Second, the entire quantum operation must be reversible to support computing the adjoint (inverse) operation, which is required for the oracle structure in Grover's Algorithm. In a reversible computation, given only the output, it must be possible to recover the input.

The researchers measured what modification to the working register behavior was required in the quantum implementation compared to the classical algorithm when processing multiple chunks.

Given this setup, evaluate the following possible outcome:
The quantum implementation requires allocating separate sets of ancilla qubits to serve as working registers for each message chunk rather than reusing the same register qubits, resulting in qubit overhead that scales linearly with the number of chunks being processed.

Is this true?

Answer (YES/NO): YES